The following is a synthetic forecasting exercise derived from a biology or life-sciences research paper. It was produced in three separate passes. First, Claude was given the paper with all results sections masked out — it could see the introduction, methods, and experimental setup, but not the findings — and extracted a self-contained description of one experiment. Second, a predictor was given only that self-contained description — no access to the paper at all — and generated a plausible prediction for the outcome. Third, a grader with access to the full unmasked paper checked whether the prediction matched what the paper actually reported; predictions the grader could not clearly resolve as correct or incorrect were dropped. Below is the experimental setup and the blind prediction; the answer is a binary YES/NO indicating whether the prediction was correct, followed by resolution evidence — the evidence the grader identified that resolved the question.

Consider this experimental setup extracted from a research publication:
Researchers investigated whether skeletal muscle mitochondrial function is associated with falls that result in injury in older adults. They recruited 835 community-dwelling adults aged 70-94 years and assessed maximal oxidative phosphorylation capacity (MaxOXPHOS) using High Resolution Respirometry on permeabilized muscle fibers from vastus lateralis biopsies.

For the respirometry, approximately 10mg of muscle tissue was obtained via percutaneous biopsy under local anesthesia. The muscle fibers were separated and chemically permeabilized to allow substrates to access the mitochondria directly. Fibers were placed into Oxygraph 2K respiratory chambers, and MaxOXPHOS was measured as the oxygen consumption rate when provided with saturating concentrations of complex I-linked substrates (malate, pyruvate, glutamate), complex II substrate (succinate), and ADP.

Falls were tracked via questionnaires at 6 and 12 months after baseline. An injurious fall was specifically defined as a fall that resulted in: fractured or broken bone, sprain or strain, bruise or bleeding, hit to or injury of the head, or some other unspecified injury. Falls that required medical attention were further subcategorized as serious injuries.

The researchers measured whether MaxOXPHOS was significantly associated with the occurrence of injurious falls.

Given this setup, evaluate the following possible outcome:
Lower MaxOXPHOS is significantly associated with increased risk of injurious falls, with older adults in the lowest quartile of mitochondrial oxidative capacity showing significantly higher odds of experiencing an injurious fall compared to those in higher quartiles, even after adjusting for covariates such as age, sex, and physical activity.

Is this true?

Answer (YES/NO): NO